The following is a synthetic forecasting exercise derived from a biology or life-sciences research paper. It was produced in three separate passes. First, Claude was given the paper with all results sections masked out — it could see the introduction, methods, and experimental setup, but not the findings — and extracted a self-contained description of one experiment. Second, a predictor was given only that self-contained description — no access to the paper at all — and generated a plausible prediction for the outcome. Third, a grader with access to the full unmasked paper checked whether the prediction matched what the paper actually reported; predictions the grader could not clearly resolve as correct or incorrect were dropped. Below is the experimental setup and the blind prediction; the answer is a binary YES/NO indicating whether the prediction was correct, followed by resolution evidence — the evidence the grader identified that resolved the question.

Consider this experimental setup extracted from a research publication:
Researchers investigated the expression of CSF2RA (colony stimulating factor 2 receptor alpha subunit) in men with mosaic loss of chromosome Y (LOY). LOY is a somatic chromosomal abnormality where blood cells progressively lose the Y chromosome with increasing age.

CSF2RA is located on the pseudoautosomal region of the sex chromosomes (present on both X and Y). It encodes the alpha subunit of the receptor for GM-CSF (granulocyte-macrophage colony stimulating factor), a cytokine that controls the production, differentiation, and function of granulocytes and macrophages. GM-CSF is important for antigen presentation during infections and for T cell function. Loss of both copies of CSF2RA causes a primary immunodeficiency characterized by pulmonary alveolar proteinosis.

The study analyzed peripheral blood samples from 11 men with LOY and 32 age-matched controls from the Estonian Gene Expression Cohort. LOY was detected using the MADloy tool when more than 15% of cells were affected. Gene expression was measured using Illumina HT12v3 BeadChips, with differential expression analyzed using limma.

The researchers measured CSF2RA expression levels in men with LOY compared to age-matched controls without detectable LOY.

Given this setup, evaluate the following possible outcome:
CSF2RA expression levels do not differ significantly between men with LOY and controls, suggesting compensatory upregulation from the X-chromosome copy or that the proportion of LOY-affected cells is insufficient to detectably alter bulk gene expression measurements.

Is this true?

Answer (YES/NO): NO